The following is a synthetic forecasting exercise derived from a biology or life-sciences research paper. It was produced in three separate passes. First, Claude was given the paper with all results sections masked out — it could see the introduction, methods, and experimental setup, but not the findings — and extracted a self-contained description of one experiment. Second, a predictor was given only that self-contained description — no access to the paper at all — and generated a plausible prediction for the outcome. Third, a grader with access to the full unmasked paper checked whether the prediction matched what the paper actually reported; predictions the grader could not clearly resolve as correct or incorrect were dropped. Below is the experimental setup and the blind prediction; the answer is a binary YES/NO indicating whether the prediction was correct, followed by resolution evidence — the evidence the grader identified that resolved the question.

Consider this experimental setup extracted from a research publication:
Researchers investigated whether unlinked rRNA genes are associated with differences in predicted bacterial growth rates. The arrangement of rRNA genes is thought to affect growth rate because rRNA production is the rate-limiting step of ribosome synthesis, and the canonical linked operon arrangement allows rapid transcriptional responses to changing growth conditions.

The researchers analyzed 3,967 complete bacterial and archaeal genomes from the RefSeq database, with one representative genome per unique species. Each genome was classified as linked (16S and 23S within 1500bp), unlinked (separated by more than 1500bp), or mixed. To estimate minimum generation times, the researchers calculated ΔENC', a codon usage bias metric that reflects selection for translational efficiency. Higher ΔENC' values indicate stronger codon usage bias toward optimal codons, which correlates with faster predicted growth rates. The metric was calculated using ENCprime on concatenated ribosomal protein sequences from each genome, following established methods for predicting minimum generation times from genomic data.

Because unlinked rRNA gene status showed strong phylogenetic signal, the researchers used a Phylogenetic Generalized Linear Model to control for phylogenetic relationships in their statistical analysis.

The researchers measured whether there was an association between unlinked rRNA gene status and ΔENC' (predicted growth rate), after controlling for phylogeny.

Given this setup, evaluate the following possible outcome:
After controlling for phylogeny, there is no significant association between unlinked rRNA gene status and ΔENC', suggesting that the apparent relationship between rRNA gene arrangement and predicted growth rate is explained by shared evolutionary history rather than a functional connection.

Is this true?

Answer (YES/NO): NO